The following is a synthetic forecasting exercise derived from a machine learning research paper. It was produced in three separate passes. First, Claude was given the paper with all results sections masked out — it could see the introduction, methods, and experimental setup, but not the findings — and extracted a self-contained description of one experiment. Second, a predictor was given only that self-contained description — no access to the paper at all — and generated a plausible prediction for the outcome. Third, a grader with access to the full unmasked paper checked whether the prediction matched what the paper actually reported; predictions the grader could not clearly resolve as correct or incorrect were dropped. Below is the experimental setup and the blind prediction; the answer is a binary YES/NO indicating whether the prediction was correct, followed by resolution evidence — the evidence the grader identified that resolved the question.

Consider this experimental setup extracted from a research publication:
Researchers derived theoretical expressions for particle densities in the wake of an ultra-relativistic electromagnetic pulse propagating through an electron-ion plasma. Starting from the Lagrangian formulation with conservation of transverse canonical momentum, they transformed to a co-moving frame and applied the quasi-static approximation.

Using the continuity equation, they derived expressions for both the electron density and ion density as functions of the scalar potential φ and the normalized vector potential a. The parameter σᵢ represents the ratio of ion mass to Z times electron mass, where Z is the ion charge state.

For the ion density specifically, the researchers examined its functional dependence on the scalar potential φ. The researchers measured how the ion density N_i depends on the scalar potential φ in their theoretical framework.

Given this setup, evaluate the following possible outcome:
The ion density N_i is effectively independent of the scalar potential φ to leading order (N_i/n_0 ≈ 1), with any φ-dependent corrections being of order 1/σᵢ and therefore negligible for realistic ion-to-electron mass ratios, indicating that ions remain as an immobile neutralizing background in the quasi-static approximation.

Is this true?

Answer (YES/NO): NO